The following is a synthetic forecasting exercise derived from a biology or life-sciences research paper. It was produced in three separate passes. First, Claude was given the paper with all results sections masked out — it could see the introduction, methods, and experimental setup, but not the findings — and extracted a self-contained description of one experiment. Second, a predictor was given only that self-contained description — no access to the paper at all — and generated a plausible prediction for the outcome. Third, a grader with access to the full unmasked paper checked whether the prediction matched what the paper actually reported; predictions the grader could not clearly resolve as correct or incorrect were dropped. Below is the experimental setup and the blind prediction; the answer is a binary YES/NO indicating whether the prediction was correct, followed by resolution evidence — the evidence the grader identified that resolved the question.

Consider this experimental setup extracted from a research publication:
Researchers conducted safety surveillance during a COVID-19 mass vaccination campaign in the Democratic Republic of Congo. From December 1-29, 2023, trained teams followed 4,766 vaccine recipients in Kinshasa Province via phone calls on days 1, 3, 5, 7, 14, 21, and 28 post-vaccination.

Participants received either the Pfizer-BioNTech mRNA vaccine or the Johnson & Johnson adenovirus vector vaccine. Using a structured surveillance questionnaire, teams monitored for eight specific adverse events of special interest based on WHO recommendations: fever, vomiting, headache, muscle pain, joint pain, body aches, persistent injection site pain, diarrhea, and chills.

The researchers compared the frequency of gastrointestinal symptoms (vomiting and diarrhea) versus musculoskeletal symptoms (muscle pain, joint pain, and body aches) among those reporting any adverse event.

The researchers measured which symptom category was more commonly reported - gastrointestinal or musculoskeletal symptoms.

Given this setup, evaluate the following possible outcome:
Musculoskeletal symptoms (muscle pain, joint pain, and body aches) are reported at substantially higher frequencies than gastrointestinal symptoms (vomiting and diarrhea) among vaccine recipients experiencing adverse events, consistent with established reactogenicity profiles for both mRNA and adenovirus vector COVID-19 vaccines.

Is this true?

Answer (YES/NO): YES